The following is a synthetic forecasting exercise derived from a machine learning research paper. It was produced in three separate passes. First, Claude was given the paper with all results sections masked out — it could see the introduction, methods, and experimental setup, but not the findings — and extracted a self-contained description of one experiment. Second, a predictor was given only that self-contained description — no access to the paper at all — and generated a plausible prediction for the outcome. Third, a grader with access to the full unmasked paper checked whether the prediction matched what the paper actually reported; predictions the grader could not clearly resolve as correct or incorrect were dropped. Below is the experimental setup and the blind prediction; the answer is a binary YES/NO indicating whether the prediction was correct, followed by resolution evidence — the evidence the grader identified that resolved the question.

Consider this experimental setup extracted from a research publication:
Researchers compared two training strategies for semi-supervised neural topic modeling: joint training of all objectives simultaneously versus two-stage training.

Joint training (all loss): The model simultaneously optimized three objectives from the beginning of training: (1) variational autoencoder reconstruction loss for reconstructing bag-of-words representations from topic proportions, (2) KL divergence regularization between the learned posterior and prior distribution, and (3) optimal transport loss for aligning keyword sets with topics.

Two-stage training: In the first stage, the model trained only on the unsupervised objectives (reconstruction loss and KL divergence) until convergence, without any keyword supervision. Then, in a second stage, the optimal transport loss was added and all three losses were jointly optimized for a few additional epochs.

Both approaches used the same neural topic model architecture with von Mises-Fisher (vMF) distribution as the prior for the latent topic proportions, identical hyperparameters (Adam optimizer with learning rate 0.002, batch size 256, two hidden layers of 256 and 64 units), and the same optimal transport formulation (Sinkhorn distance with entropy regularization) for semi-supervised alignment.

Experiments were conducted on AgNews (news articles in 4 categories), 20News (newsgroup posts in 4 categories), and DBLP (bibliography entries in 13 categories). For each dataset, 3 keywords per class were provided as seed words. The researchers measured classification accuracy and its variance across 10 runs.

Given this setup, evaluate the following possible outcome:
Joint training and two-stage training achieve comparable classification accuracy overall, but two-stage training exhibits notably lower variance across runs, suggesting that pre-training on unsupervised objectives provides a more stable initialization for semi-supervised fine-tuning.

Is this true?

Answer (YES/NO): NO